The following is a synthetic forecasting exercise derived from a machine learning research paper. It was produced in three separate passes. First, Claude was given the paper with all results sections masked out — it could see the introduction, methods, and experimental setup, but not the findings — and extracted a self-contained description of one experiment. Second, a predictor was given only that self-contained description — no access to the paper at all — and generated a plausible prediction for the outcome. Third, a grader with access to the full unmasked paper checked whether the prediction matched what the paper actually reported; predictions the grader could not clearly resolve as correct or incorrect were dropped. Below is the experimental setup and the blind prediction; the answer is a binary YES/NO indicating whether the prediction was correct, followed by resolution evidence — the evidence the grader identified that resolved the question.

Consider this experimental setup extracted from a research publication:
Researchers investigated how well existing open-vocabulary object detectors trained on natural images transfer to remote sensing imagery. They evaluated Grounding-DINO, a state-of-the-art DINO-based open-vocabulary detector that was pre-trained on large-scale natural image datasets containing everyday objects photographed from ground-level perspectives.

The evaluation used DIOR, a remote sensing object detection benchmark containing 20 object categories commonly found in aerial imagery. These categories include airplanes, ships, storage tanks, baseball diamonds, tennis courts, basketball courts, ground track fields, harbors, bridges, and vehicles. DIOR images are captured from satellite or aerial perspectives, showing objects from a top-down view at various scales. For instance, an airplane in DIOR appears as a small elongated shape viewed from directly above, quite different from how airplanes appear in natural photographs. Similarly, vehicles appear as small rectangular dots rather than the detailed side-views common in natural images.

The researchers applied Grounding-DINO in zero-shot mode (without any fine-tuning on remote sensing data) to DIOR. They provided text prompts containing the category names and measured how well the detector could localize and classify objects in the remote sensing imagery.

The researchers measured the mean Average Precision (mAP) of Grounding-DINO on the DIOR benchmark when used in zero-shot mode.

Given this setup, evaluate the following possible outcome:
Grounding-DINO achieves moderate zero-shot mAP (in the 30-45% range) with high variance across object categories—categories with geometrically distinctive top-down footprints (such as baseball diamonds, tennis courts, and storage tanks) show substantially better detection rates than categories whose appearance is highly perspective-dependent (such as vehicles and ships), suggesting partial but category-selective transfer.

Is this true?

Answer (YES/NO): NO